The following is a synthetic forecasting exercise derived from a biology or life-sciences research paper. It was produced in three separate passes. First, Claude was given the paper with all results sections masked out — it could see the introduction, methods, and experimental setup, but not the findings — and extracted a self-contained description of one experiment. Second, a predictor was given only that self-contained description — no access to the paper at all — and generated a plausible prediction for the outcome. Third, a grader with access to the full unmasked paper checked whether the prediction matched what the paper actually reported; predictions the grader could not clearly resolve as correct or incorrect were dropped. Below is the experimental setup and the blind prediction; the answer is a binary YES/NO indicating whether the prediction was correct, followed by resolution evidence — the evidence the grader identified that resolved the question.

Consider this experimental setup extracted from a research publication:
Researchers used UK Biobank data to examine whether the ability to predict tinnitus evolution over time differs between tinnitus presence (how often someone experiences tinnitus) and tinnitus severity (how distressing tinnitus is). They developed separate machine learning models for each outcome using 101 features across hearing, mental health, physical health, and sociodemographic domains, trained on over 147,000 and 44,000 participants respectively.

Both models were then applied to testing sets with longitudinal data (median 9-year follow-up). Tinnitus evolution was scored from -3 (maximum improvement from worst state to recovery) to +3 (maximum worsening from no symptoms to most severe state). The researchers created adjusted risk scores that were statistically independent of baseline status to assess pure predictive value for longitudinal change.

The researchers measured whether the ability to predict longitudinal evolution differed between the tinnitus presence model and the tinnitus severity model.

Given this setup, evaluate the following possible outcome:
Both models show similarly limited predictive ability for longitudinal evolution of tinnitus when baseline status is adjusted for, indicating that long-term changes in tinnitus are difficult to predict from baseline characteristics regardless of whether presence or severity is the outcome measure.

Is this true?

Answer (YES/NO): NO